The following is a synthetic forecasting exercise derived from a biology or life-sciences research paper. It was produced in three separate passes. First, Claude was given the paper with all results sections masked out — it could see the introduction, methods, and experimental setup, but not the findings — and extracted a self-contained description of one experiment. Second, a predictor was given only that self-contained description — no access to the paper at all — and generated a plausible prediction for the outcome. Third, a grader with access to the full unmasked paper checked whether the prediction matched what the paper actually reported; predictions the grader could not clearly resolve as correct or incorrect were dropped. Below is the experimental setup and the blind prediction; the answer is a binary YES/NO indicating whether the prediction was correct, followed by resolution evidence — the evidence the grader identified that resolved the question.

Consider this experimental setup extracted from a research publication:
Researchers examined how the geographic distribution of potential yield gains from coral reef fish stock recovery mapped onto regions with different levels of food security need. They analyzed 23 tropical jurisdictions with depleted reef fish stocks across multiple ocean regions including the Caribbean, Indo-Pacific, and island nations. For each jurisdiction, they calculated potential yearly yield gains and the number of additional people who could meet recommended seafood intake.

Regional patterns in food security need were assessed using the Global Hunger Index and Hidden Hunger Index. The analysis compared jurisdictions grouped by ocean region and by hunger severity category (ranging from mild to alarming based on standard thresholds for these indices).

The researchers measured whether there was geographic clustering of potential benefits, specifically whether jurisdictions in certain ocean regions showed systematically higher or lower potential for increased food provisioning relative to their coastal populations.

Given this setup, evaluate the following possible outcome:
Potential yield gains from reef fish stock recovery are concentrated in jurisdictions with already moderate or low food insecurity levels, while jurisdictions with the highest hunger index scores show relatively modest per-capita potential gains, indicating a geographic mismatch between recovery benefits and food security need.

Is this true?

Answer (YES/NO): NO